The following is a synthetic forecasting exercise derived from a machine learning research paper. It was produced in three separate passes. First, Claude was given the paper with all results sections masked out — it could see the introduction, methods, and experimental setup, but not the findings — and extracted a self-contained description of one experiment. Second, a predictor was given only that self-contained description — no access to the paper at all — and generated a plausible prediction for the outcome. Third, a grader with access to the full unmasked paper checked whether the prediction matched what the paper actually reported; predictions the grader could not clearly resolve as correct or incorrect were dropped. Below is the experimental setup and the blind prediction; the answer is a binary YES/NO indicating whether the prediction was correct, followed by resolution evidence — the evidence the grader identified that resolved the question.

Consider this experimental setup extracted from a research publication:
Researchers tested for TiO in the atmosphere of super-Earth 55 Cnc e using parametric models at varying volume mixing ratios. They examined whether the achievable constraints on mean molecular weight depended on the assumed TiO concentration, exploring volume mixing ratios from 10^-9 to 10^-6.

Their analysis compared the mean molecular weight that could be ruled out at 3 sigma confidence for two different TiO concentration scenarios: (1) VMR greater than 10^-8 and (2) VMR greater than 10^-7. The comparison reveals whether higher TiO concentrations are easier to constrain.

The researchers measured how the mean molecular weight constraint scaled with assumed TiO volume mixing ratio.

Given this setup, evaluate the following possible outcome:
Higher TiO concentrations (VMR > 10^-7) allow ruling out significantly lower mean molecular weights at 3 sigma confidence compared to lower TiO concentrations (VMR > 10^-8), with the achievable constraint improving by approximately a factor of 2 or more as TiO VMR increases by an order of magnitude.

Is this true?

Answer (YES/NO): NO